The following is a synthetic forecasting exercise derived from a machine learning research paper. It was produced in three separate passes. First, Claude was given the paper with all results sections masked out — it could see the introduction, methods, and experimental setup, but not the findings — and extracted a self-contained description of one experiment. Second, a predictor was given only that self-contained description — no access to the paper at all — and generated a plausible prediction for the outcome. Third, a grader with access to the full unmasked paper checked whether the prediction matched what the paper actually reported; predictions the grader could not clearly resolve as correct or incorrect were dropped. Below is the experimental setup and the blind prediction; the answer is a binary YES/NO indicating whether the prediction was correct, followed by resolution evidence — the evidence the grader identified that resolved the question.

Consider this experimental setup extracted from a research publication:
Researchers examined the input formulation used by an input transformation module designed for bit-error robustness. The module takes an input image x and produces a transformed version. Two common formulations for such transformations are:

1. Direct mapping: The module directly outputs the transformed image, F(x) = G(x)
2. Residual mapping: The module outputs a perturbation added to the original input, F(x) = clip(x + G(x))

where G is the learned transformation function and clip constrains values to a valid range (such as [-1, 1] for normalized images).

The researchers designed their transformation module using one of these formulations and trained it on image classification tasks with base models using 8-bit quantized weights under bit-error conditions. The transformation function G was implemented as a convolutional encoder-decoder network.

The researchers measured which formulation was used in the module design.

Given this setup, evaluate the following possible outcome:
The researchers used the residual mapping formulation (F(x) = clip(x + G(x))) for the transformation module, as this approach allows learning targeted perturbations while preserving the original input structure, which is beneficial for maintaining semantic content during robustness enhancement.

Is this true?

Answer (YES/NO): YES